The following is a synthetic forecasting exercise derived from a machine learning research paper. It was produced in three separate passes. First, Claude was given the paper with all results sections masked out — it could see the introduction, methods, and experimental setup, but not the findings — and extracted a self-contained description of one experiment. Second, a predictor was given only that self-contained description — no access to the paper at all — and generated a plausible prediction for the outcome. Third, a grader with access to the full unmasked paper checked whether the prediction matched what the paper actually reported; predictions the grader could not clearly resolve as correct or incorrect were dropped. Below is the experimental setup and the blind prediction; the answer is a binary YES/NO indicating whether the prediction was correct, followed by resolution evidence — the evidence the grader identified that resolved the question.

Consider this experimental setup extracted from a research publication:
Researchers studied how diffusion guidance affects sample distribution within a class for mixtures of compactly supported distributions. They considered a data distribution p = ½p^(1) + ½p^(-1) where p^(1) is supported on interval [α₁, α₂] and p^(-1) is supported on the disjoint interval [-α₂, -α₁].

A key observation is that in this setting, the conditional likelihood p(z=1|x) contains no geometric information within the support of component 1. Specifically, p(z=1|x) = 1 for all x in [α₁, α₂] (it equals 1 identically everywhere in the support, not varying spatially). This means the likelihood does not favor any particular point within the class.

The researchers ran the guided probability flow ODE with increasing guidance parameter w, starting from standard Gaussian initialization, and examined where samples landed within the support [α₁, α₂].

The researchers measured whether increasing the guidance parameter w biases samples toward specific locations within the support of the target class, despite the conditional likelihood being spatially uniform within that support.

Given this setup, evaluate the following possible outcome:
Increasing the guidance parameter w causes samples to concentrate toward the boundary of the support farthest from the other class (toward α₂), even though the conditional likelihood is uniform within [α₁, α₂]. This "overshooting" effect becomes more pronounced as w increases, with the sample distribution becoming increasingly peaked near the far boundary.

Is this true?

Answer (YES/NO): YES